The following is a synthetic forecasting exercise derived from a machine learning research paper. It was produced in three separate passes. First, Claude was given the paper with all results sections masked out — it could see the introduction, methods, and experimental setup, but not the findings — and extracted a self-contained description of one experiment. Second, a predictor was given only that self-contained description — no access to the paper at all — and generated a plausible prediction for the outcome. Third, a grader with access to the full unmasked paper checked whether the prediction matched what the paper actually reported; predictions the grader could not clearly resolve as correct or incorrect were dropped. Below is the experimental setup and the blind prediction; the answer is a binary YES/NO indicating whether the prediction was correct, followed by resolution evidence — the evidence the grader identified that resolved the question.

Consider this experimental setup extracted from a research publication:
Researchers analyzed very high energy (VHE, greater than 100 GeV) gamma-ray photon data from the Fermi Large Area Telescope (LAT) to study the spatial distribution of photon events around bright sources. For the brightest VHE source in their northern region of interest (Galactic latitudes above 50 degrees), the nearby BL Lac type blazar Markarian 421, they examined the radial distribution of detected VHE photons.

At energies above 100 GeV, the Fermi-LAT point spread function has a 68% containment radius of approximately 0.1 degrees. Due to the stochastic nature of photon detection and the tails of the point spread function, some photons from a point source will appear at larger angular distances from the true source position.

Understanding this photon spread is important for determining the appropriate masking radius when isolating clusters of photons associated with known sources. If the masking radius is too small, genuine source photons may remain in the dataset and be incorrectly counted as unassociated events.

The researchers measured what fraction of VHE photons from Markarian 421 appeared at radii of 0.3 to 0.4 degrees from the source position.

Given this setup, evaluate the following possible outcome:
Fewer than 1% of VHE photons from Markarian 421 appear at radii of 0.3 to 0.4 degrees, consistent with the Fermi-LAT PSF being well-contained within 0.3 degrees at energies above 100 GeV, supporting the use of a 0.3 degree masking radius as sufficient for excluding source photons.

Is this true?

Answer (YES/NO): NO